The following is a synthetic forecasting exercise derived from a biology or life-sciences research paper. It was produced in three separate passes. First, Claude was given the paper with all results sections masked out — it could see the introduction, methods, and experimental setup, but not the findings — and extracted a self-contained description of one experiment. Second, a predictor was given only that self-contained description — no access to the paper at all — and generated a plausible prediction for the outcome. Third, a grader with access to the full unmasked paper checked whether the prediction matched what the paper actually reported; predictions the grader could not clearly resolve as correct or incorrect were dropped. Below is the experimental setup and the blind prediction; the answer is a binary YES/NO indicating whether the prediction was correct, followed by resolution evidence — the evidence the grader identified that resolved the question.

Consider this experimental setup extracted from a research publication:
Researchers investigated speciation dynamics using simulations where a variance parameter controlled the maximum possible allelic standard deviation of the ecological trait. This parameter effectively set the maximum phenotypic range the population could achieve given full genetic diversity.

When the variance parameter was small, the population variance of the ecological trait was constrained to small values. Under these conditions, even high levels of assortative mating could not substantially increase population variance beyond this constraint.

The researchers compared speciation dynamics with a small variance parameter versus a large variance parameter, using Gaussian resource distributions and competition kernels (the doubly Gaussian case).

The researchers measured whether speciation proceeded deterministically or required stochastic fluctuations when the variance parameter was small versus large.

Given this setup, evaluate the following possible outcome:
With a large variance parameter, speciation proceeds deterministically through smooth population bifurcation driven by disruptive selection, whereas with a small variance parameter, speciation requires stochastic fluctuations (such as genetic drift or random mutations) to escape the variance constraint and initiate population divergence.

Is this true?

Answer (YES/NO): NO